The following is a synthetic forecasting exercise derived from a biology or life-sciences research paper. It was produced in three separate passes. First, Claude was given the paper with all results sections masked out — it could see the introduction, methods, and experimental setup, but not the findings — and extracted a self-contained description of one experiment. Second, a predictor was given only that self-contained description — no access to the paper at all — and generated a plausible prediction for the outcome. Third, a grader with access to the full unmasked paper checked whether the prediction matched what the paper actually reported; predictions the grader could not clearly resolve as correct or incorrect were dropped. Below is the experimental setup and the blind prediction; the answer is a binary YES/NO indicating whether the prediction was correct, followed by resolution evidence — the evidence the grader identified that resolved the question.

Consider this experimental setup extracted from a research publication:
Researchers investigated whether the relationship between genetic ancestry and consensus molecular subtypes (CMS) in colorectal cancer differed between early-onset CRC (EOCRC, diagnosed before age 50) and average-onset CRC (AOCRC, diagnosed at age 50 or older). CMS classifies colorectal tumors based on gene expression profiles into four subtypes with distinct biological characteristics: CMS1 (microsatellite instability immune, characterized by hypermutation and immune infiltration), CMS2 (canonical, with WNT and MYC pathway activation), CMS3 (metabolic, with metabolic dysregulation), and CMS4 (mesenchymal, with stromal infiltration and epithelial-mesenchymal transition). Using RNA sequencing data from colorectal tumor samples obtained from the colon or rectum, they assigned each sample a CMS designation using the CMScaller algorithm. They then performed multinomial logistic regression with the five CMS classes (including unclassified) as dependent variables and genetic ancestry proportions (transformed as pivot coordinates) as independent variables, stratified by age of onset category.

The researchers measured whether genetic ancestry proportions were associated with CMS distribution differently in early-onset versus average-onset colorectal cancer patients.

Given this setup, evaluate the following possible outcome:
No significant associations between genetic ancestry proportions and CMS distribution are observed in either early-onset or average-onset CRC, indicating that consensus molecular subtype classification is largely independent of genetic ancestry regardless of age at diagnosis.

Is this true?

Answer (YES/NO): NO